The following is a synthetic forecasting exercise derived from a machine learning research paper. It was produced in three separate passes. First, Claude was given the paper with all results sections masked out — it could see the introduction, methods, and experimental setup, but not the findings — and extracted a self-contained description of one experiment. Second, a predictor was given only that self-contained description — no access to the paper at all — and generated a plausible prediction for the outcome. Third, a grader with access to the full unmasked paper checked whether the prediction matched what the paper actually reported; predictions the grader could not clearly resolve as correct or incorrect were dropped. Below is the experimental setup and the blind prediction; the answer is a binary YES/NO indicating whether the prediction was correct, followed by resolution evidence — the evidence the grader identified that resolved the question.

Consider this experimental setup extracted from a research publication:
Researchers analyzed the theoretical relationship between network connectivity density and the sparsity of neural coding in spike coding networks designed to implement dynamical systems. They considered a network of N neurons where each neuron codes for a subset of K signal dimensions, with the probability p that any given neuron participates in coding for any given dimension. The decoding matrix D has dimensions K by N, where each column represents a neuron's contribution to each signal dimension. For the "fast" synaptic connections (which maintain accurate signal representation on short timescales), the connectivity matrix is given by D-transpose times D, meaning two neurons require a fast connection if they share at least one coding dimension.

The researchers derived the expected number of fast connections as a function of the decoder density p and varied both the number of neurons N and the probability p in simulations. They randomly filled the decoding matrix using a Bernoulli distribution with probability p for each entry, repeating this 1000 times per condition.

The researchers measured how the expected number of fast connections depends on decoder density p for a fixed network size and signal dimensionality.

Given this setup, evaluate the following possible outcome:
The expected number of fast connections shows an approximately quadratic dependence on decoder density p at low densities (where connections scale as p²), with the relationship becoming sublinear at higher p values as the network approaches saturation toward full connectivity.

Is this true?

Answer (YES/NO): YES